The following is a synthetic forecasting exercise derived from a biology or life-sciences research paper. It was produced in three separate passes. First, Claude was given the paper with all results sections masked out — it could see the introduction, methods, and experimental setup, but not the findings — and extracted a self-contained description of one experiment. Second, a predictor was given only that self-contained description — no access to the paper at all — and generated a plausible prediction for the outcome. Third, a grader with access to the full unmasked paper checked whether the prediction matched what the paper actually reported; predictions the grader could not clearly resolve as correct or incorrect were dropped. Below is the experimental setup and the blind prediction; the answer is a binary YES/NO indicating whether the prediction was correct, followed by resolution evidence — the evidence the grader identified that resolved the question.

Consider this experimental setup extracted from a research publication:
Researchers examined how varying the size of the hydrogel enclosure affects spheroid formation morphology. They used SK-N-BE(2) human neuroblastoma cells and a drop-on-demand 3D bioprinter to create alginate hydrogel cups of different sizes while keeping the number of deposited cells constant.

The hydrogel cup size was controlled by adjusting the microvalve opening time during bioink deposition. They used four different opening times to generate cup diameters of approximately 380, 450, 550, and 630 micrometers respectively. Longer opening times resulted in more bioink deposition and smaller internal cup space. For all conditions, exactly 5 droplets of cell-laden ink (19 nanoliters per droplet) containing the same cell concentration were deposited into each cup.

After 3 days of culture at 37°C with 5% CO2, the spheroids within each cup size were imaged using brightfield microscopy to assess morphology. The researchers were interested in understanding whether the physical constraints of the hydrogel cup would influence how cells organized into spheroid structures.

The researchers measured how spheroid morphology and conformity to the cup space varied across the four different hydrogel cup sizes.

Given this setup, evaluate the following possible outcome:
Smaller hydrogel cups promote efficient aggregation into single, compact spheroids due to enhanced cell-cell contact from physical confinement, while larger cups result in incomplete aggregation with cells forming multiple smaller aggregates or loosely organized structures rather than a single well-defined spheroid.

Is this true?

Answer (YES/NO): NO